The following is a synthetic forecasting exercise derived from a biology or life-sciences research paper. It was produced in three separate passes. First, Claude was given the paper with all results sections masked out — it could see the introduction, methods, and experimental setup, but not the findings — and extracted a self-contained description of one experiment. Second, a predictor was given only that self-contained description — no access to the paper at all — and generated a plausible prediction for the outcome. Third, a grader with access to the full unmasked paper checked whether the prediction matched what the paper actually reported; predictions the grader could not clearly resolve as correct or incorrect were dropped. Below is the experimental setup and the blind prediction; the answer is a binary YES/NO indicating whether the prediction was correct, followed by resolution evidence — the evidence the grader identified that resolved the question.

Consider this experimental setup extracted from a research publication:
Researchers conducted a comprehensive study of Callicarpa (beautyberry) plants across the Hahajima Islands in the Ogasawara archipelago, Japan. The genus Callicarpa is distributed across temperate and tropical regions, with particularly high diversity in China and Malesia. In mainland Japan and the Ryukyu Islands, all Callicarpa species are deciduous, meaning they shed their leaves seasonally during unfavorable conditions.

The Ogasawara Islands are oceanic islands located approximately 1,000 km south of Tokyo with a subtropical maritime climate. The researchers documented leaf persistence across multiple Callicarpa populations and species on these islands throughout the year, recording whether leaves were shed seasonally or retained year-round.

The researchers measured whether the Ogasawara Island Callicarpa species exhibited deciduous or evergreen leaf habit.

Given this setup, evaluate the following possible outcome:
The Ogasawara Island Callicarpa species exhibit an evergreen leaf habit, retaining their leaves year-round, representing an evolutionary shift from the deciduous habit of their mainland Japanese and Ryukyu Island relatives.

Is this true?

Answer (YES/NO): YES